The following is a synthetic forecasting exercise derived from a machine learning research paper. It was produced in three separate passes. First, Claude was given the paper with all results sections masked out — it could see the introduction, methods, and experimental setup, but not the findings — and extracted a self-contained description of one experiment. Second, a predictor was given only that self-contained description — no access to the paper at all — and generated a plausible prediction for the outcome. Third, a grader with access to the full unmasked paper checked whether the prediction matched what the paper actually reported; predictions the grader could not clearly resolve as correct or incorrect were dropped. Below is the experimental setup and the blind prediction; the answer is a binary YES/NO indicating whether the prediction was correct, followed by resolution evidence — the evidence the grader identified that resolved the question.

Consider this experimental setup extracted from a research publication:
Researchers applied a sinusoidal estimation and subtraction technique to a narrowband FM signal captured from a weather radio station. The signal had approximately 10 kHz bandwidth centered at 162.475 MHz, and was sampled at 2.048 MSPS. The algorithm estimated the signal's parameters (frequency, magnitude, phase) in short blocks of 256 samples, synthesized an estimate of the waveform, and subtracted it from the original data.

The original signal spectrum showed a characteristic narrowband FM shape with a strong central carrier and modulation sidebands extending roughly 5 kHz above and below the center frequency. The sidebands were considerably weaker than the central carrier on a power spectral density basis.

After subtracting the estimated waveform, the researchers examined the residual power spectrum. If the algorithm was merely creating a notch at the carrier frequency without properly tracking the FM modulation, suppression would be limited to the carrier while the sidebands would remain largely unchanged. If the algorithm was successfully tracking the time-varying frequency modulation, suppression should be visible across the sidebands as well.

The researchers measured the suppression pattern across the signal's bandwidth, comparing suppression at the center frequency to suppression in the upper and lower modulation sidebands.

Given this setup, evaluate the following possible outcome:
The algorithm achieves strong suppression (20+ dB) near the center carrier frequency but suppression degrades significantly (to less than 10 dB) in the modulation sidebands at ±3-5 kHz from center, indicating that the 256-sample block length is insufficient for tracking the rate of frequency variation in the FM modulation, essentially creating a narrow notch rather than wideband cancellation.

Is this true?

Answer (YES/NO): NO